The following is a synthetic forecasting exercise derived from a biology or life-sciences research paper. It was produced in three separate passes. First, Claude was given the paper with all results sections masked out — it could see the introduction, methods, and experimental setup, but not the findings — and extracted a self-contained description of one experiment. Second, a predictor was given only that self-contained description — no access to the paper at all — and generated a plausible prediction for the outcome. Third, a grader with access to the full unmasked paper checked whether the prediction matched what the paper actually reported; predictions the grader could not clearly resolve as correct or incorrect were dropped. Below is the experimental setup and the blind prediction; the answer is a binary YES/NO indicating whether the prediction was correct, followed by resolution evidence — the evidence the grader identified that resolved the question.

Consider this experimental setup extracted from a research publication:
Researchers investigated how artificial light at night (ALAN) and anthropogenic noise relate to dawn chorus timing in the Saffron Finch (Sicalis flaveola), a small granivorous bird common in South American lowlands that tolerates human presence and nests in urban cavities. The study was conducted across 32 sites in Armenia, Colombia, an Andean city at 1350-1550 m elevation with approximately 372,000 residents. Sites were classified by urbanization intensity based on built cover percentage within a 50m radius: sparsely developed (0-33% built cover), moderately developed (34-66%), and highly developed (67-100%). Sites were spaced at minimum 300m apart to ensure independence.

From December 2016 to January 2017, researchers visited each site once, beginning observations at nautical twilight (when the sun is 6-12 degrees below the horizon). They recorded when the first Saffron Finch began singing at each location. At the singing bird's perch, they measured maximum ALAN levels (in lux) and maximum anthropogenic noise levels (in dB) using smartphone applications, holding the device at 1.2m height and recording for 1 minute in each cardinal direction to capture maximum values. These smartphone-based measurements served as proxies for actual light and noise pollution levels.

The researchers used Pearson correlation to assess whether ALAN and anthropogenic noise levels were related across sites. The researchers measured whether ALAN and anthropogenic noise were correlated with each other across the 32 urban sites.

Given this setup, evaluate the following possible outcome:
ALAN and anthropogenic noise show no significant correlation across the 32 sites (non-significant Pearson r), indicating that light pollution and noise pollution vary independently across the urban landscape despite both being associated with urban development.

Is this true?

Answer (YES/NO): YES